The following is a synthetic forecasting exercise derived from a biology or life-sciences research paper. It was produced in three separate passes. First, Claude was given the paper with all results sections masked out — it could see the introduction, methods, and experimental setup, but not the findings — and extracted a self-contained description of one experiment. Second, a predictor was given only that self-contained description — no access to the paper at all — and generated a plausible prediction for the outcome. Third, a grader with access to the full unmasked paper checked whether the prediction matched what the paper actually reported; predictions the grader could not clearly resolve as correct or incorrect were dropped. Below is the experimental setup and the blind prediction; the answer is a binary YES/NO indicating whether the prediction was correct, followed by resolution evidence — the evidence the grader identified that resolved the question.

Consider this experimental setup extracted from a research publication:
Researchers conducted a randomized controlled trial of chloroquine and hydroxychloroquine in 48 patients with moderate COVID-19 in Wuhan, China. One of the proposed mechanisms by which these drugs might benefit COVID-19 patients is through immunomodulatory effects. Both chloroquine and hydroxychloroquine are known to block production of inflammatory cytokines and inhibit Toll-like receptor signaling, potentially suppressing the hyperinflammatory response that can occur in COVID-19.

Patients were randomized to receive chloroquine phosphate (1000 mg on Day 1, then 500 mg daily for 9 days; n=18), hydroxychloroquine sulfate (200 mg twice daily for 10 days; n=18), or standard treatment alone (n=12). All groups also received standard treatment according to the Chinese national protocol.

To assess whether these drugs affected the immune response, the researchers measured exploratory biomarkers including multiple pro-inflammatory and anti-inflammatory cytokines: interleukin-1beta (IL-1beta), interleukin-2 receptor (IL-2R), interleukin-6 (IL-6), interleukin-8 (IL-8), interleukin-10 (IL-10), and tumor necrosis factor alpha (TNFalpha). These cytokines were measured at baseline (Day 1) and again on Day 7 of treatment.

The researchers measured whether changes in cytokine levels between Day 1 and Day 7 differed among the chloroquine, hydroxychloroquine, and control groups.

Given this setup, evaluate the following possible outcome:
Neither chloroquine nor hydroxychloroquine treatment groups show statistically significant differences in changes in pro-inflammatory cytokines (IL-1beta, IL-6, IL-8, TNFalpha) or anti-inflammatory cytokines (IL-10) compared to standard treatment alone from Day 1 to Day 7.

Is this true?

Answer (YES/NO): YES